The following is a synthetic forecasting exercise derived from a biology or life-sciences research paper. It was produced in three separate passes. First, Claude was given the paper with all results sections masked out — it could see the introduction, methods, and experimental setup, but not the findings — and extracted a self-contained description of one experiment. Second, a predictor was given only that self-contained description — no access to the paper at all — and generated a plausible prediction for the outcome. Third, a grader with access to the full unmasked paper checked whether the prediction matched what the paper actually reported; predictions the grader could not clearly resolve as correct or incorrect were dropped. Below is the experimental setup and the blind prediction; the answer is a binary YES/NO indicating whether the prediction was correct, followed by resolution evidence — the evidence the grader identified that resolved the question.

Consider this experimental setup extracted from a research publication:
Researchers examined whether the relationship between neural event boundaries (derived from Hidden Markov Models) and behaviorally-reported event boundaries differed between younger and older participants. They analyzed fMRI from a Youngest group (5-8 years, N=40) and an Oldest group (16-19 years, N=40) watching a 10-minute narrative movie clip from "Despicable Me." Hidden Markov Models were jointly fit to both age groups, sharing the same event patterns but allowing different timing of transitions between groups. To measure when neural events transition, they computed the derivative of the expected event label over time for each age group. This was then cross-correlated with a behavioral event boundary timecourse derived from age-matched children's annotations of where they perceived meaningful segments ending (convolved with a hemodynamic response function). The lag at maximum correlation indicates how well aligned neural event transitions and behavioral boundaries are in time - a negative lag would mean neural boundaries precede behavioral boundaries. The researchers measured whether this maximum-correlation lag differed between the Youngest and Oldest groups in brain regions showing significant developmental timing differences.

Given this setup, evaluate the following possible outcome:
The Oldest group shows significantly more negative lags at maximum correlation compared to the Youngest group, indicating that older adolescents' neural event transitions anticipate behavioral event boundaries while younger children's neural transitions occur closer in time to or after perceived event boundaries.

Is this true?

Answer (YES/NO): YES